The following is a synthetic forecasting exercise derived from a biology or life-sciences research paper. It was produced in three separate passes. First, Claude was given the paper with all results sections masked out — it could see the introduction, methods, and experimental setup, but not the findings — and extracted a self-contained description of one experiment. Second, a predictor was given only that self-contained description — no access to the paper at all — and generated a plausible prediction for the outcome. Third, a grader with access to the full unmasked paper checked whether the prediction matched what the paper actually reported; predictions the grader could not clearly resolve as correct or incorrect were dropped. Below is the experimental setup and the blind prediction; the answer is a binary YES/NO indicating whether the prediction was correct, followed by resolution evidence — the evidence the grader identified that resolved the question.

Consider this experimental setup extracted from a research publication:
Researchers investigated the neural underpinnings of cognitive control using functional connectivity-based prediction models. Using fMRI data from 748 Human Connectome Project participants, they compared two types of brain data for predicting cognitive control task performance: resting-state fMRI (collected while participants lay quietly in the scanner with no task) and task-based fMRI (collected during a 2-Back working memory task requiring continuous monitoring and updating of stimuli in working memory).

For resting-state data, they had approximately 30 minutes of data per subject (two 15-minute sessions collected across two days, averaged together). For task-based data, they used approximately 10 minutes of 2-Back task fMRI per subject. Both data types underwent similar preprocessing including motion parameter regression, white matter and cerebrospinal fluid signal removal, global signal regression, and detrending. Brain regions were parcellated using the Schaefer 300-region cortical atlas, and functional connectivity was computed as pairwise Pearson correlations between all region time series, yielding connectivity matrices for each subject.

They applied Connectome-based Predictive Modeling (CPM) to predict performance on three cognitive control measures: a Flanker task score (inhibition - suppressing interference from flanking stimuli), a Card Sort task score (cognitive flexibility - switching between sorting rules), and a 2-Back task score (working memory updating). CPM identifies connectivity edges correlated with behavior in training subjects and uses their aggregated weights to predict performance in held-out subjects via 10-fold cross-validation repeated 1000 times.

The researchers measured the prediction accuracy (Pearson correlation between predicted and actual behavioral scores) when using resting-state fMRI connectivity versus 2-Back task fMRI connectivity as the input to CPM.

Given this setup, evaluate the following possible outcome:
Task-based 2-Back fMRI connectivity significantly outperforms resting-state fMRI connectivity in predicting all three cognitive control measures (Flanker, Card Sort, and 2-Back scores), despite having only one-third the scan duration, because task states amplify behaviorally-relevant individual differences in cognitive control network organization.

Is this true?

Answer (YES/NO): YES